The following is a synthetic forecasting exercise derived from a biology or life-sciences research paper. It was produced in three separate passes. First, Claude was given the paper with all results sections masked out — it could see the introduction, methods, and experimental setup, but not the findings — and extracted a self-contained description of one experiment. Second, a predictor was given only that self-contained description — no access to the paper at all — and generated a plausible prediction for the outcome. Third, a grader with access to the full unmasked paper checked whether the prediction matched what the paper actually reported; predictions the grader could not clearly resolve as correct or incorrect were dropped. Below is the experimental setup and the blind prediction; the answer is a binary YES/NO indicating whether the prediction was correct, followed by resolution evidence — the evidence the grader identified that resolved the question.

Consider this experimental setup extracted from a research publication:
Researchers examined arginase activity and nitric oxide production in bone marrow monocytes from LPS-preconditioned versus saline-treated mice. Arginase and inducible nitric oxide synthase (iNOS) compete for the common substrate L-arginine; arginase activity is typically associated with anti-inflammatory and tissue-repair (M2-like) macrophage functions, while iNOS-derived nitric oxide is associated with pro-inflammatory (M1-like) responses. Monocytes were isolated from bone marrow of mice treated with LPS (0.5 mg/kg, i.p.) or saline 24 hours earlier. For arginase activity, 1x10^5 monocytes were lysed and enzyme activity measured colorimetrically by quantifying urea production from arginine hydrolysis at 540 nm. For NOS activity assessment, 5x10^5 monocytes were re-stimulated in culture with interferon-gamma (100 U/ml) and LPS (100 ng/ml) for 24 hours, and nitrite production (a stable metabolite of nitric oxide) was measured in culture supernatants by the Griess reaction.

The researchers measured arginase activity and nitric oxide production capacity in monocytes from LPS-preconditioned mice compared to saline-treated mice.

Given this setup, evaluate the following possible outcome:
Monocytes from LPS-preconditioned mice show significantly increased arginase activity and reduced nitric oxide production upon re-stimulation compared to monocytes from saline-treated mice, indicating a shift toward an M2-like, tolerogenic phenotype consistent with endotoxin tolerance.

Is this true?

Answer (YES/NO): NO